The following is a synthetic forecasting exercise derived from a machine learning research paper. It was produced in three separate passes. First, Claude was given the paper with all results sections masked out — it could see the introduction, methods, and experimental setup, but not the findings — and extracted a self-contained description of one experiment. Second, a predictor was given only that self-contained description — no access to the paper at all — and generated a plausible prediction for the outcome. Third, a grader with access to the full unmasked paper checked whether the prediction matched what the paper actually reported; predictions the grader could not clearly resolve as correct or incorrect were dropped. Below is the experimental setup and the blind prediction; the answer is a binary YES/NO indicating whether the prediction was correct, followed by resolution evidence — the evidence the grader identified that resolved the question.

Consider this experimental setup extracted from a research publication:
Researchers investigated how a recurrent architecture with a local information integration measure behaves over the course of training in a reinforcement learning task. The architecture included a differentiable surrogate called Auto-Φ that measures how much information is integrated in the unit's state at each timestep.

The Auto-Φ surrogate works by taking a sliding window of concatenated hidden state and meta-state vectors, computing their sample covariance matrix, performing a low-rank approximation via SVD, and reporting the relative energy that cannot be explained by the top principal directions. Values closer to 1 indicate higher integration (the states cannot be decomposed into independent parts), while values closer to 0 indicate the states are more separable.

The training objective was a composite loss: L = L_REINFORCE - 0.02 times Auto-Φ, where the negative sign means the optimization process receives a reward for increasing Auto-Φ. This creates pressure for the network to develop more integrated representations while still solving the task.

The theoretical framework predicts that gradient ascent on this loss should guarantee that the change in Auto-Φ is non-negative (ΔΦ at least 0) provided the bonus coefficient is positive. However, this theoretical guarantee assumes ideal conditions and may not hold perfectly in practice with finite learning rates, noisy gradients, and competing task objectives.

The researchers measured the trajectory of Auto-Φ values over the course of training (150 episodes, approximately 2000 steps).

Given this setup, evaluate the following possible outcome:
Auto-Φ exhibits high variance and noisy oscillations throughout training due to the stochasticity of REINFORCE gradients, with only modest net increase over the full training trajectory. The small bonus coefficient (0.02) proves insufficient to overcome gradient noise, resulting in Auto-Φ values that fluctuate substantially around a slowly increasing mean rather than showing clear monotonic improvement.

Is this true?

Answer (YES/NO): NO